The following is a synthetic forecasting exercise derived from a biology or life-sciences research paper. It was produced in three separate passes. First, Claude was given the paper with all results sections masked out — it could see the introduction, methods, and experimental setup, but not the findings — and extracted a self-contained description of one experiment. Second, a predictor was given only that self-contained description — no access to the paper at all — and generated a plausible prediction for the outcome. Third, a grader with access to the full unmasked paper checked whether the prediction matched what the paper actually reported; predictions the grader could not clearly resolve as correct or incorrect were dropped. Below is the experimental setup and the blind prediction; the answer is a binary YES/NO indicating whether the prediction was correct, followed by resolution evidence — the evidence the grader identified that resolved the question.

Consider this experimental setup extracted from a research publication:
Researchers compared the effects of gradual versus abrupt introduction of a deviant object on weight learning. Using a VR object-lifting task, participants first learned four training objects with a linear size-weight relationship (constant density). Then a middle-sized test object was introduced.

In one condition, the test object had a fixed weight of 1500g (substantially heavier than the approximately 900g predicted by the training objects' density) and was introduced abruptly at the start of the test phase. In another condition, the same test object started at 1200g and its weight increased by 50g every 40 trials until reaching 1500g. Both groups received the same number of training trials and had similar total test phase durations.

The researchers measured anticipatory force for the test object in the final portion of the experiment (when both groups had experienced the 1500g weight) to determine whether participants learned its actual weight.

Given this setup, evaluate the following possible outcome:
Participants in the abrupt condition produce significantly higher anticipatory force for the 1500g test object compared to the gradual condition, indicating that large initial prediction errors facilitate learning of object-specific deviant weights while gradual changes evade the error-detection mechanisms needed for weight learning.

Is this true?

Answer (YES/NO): YES